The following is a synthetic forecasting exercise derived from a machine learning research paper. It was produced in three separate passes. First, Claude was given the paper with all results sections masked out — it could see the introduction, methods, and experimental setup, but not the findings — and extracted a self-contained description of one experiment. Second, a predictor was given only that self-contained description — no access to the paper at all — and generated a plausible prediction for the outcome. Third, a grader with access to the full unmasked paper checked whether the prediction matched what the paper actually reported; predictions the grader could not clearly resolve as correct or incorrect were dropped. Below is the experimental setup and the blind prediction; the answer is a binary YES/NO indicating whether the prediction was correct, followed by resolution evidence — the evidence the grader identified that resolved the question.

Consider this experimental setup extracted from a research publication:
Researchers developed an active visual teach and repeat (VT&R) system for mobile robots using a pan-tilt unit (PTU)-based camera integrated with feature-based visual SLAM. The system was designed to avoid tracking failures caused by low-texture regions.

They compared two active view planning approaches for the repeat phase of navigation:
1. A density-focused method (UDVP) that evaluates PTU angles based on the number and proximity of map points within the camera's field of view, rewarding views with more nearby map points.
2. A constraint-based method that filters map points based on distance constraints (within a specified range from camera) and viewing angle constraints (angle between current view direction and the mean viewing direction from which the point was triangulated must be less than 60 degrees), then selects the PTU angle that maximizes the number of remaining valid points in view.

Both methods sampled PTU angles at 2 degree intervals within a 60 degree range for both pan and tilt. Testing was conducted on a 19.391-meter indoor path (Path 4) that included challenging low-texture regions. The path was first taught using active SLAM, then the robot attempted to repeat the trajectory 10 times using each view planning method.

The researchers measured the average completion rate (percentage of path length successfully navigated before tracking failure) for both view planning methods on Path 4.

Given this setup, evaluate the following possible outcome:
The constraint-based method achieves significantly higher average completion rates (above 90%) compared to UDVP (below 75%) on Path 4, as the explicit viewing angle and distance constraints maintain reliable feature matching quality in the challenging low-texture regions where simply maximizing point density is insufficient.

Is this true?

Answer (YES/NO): NO